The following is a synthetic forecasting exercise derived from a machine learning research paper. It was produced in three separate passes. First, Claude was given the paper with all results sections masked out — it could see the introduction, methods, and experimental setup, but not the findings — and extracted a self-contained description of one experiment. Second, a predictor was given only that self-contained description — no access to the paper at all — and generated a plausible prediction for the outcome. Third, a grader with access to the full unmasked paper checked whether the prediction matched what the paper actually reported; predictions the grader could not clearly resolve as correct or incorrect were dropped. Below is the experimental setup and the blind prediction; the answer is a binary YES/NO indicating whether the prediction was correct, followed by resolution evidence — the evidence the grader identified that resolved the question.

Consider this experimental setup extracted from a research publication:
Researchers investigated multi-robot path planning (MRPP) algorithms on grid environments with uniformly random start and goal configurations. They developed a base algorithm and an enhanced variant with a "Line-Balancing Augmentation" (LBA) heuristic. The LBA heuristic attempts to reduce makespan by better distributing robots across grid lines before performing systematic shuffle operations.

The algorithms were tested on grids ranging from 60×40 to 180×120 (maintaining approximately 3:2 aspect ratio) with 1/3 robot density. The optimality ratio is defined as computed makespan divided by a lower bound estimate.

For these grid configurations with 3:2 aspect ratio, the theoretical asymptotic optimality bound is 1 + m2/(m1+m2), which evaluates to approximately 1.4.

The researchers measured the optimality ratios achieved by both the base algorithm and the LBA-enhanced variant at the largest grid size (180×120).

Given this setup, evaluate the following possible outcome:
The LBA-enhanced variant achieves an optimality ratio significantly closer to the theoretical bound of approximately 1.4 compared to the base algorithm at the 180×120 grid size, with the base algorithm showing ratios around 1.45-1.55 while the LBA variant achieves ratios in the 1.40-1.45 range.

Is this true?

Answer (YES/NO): NO